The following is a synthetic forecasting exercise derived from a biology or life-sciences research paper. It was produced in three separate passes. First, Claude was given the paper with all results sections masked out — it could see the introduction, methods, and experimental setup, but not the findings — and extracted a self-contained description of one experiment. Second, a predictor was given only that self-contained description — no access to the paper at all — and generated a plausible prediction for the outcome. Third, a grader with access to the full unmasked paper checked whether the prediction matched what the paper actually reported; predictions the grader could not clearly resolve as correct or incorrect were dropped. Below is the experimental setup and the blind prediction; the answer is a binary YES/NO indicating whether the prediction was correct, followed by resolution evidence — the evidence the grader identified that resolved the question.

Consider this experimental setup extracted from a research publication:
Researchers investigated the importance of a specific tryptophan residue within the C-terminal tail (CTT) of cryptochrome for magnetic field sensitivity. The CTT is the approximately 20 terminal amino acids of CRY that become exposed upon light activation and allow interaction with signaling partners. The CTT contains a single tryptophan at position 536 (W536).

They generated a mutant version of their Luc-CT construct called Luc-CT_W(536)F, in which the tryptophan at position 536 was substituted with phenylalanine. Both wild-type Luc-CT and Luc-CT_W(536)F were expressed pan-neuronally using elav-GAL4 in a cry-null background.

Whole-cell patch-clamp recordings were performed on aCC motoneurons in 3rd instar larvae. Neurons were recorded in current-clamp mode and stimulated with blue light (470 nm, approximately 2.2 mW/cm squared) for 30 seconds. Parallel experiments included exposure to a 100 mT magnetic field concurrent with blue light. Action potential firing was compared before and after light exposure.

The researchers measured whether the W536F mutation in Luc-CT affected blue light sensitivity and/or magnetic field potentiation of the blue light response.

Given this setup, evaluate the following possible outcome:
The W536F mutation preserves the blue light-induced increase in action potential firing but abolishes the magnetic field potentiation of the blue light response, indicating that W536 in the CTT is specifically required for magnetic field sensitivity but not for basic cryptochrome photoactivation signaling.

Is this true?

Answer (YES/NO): NO